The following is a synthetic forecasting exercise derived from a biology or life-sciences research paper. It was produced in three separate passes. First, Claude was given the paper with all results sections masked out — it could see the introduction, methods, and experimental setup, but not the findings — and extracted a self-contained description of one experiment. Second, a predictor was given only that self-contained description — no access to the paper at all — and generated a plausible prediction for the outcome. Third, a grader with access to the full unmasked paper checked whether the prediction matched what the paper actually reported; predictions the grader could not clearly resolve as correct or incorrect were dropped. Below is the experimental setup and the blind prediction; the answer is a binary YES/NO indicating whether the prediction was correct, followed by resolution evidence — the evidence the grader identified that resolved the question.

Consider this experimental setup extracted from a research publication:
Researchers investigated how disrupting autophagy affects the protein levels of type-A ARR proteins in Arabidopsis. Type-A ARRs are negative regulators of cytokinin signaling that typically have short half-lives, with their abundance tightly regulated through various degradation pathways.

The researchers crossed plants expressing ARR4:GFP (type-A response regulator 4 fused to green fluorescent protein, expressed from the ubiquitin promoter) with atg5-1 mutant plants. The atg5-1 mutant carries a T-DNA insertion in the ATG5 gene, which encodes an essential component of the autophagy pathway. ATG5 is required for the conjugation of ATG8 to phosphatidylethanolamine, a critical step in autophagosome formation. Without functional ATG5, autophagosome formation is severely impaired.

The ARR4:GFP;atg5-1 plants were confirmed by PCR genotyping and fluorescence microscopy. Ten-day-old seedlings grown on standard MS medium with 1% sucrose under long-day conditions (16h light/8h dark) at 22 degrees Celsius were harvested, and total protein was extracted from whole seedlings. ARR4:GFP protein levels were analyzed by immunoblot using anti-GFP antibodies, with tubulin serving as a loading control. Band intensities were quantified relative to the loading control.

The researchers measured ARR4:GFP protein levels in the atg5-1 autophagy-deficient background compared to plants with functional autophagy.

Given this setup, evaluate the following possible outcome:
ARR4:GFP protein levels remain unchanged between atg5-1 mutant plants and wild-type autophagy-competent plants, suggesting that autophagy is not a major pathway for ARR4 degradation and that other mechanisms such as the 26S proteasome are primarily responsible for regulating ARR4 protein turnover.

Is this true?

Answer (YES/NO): NO